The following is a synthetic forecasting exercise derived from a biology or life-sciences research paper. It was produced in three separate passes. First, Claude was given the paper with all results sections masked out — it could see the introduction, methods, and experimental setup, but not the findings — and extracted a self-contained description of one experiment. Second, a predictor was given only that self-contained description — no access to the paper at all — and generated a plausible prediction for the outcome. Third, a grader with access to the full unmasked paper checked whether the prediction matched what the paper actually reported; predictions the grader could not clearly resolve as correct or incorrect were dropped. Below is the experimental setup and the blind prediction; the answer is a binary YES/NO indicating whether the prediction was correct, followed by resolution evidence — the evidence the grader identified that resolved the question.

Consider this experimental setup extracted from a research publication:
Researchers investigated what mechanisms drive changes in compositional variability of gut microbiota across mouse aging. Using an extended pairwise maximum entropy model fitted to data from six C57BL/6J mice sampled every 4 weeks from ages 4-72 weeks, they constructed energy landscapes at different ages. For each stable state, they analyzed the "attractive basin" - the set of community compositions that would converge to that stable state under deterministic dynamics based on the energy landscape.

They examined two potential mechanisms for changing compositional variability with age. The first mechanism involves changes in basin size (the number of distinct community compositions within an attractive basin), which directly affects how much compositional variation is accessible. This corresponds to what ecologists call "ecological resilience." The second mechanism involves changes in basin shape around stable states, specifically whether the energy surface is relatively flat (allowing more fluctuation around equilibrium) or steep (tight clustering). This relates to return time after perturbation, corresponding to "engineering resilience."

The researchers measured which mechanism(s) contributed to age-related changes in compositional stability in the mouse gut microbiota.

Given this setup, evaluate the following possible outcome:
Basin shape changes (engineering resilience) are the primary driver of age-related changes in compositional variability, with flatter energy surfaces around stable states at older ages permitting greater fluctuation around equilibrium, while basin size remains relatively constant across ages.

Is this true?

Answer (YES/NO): NO